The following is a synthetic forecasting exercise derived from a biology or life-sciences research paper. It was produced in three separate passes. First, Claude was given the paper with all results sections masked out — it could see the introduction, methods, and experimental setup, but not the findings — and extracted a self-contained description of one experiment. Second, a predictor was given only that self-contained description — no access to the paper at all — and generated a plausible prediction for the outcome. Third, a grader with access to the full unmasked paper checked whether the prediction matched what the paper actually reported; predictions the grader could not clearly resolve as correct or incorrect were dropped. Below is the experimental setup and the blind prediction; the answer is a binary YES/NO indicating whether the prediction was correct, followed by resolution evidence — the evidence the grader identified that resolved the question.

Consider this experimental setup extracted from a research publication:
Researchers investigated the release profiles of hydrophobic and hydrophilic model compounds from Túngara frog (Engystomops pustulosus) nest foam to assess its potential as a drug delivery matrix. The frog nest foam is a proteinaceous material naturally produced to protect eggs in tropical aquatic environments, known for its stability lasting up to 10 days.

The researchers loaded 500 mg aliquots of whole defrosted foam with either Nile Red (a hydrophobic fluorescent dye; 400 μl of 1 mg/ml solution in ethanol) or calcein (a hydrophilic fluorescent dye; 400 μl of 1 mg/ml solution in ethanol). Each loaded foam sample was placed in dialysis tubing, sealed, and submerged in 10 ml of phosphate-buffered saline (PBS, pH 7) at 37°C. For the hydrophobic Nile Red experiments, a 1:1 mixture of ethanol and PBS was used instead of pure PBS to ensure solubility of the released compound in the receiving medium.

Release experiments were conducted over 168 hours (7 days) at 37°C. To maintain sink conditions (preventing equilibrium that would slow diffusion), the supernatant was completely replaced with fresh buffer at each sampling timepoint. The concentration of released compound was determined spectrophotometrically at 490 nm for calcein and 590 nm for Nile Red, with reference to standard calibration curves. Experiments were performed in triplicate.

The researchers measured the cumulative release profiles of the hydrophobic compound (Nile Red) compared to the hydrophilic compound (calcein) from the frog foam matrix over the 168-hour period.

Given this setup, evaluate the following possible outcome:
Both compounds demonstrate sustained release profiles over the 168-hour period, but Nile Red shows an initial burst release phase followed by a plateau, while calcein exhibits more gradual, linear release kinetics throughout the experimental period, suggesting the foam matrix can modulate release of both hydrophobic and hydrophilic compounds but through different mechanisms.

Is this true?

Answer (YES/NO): NO